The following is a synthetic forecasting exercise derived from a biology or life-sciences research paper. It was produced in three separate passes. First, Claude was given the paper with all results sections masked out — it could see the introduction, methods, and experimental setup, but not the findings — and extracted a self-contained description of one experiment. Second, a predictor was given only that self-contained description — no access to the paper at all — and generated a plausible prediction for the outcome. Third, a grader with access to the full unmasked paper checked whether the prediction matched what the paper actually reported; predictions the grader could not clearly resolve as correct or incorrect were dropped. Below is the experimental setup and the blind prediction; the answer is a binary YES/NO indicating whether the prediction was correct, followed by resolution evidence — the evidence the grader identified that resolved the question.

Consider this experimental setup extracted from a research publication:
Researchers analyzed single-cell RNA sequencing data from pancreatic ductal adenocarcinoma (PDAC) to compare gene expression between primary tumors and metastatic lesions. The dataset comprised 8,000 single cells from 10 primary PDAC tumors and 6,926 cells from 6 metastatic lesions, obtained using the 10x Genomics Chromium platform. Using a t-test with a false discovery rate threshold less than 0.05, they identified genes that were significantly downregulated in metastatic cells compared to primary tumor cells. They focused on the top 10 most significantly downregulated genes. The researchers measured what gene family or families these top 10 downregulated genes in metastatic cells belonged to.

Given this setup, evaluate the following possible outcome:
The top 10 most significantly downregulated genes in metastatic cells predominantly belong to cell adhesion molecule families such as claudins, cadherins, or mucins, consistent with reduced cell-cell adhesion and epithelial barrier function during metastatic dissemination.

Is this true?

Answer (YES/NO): NO